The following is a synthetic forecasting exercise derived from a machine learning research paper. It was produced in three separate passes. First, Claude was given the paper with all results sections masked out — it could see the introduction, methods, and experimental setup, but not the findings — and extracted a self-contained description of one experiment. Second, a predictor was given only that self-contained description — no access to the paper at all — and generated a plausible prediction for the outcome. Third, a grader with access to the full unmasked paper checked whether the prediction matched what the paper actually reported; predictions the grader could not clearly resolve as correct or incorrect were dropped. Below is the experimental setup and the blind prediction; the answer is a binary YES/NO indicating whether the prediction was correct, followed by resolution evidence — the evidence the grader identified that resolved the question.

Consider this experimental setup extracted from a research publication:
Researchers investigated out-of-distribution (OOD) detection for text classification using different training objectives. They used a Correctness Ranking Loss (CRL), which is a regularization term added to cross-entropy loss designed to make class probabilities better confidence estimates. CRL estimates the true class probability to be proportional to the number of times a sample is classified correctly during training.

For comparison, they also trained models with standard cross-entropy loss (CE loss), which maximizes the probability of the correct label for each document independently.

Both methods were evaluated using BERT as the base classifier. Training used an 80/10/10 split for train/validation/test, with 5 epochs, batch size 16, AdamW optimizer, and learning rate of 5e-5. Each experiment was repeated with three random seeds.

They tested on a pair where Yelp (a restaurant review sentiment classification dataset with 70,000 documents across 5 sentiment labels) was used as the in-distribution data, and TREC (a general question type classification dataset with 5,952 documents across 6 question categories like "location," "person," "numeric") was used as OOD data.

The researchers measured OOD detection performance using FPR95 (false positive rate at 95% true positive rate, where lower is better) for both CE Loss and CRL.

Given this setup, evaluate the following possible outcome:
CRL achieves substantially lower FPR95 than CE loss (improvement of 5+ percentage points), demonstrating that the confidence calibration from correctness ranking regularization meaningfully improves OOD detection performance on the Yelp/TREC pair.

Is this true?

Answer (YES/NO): YES